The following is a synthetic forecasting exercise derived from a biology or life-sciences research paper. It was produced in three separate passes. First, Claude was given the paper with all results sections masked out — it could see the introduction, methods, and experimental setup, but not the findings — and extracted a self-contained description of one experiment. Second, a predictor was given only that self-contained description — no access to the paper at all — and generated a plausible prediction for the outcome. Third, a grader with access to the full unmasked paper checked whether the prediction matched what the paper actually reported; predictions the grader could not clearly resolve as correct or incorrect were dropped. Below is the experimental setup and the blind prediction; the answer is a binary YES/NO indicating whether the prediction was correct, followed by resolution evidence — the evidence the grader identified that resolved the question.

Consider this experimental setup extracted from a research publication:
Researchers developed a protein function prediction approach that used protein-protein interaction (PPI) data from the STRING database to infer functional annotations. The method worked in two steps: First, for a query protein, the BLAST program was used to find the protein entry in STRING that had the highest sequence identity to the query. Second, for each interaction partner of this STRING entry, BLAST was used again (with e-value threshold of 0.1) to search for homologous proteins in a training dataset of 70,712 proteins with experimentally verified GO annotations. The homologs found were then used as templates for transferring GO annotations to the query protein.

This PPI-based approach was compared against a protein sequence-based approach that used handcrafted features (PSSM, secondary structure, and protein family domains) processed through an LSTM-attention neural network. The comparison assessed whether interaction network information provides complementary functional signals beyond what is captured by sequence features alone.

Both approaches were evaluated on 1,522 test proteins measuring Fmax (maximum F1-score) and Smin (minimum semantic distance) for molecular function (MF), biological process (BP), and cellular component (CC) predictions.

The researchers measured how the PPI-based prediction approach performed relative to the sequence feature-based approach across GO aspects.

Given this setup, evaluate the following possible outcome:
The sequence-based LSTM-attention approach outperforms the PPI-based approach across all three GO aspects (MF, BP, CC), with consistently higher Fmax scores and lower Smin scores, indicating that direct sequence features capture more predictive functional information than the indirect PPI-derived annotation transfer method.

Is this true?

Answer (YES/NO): YES